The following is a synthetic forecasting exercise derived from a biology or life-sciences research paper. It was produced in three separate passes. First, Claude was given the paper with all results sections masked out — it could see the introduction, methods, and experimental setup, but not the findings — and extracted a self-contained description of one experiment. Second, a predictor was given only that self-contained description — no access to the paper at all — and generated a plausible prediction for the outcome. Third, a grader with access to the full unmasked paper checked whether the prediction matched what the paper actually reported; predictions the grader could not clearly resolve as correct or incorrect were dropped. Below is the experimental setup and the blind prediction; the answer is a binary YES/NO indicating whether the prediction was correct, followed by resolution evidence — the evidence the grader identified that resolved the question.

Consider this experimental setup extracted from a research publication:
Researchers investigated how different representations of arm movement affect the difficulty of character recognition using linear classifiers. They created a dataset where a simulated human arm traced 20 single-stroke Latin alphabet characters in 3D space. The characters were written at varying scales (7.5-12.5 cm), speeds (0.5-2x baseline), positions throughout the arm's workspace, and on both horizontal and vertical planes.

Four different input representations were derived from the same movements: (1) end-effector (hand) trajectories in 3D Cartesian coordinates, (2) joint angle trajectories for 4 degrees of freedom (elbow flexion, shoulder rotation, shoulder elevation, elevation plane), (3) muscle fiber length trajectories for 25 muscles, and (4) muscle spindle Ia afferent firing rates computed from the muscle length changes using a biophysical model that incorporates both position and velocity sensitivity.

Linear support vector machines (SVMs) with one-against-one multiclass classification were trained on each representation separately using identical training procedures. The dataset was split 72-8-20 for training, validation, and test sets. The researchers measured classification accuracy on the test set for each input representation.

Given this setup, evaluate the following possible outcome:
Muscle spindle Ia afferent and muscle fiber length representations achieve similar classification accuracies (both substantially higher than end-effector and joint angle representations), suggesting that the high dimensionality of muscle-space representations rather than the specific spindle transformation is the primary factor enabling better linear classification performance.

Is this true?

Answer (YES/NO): NO